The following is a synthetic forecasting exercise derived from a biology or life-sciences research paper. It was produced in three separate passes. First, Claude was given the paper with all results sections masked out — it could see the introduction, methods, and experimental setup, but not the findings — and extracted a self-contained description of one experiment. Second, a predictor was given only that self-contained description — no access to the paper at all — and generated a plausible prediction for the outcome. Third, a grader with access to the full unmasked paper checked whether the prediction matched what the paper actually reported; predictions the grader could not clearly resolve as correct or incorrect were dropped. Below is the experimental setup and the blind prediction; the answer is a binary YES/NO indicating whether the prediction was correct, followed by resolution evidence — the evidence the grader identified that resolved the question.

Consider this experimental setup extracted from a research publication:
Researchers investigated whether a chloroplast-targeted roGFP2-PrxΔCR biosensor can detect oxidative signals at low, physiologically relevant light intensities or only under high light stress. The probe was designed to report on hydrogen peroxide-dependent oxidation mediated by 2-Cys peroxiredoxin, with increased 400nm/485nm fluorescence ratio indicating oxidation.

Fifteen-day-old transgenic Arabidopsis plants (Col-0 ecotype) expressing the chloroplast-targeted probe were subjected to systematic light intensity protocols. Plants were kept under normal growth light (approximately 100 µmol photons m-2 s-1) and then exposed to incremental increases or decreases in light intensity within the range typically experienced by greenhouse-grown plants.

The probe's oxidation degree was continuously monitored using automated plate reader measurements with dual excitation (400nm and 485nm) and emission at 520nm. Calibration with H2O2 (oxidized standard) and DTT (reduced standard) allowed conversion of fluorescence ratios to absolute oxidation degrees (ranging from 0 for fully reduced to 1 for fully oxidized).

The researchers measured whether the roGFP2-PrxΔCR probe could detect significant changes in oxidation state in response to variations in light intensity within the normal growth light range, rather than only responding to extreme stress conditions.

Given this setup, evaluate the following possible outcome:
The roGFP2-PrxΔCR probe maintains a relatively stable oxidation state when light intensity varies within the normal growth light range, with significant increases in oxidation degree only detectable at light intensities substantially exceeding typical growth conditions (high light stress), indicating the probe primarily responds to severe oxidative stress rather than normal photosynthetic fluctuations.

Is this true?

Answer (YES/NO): NO